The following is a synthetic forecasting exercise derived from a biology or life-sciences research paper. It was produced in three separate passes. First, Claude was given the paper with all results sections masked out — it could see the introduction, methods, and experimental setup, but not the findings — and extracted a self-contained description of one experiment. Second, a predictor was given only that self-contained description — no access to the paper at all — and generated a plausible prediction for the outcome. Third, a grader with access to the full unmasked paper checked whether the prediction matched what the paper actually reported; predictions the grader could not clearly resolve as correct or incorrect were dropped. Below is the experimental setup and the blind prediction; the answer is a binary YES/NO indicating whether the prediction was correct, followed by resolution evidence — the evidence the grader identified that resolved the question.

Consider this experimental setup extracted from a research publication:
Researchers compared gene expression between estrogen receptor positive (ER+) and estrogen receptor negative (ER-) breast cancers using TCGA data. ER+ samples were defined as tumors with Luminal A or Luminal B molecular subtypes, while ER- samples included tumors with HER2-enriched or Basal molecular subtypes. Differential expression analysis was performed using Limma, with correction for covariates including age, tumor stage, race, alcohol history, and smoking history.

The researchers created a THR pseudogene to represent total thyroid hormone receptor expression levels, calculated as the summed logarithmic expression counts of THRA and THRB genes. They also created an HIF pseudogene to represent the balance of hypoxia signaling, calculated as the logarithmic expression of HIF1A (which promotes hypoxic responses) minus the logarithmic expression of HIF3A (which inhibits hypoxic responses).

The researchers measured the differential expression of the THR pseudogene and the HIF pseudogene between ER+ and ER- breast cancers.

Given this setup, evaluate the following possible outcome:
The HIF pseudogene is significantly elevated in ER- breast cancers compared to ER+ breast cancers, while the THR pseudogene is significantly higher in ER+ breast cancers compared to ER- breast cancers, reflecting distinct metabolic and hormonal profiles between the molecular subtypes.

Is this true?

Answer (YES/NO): NO